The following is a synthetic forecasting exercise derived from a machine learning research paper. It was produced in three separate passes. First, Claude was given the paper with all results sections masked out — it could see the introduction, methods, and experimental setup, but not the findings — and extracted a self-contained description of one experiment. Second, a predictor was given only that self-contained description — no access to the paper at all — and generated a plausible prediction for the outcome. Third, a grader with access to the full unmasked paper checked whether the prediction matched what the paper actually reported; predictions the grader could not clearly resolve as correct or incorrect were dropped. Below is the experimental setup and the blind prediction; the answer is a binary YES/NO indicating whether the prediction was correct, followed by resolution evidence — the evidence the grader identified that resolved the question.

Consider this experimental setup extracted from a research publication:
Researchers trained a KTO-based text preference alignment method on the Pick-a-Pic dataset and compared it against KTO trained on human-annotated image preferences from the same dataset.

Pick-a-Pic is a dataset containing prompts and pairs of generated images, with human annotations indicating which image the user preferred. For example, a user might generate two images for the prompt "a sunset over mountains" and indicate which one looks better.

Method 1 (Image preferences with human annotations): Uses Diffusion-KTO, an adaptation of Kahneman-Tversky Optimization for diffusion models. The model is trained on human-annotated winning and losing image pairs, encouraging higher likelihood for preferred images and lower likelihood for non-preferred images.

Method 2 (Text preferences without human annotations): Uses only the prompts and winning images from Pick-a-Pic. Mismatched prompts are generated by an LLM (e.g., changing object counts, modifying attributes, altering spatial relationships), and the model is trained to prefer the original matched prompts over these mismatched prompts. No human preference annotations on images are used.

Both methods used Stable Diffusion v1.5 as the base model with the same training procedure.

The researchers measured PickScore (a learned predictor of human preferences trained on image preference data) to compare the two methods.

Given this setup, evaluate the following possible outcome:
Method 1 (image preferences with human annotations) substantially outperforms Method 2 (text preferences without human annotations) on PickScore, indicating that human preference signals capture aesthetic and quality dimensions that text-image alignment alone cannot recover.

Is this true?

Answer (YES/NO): NO